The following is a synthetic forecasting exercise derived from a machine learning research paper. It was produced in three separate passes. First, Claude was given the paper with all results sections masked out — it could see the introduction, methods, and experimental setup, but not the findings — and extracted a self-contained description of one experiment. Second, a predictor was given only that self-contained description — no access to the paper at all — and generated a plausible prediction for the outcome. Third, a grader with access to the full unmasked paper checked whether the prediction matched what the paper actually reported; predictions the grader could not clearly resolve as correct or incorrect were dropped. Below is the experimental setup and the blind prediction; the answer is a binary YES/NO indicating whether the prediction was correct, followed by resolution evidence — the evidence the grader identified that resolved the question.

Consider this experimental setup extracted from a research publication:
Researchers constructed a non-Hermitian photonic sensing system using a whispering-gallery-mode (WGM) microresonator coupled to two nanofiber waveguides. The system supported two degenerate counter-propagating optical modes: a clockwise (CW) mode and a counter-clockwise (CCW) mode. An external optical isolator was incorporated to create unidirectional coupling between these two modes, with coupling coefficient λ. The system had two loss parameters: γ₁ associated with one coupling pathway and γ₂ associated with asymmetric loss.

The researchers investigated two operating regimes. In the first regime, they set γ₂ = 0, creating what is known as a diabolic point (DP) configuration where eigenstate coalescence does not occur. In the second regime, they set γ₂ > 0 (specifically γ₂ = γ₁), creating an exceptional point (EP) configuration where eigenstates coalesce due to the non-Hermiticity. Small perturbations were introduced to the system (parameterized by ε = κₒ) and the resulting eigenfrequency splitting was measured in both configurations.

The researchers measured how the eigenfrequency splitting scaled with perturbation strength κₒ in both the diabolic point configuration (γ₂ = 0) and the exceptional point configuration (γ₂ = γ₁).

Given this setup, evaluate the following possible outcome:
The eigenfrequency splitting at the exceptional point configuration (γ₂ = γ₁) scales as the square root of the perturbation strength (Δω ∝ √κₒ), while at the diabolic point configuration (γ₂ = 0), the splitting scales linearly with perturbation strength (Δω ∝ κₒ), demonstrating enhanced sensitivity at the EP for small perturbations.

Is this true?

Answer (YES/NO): YES